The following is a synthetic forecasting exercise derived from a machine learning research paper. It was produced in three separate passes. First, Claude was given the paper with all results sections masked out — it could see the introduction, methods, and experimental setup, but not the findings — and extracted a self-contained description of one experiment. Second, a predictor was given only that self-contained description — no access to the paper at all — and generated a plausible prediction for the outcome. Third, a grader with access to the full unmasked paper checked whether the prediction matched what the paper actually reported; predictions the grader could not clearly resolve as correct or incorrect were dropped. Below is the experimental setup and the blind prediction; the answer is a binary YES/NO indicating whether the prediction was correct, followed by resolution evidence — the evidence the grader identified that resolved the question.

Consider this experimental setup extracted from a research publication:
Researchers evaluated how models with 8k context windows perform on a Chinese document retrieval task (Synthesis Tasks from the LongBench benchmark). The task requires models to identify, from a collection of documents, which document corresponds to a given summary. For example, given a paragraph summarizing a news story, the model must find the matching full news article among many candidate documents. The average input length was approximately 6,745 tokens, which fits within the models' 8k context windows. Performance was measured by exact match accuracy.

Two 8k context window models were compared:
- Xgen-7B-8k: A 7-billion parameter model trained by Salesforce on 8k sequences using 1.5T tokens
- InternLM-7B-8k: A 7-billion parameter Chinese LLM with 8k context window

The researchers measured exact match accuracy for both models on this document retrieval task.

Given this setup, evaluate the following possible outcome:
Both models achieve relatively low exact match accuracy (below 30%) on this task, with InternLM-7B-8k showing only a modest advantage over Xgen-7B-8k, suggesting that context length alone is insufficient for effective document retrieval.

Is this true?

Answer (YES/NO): NO